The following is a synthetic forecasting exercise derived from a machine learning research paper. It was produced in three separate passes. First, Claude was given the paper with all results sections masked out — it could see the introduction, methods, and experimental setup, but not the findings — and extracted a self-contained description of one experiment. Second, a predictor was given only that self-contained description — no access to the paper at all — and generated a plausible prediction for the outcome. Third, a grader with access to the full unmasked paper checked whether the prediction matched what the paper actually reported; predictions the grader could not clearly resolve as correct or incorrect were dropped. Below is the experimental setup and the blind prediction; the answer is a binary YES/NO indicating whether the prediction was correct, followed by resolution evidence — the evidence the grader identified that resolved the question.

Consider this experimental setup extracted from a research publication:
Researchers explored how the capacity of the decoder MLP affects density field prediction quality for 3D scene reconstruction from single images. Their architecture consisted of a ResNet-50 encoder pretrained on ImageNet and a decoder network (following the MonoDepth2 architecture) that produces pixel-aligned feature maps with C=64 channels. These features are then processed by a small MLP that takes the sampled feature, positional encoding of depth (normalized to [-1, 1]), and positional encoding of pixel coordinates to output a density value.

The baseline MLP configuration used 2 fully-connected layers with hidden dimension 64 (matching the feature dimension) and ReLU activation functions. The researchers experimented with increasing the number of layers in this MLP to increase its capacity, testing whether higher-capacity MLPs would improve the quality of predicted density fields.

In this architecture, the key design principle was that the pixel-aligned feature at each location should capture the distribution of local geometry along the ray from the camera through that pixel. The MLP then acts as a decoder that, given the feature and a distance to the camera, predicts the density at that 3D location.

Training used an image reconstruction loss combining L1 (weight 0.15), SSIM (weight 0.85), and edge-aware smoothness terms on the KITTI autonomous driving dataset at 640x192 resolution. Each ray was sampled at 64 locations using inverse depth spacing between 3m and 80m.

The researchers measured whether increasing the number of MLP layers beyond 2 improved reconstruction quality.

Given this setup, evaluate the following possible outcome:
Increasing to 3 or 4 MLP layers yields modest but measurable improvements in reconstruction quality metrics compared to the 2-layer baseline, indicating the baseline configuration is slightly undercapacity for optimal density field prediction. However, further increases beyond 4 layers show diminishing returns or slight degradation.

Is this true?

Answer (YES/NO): NO